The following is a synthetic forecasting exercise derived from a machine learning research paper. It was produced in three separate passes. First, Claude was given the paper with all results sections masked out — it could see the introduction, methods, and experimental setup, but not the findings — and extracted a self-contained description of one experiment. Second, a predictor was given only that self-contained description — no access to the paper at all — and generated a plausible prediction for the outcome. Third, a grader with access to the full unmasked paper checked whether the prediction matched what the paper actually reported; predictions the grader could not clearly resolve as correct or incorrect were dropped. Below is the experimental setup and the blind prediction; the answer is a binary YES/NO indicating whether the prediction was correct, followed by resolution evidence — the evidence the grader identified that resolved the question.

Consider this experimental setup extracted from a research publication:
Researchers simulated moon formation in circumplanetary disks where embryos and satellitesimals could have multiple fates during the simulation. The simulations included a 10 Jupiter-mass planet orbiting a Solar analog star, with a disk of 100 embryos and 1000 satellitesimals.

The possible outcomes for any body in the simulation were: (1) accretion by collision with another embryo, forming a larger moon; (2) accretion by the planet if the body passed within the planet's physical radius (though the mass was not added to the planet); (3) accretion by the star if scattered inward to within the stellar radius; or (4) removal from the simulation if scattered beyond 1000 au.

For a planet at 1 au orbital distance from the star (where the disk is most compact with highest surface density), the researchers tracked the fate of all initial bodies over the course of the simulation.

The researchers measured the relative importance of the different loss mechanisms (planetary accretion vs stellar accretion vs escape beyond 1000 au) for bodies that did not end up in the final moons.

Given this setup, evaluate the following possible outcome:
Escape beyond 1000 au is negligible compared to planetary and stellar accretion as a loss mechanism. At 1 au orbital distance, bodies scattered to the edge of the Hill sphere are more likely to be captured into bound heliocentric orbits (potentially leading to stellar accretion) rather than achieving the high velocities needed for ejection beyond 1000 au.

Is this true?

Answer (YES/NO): NO